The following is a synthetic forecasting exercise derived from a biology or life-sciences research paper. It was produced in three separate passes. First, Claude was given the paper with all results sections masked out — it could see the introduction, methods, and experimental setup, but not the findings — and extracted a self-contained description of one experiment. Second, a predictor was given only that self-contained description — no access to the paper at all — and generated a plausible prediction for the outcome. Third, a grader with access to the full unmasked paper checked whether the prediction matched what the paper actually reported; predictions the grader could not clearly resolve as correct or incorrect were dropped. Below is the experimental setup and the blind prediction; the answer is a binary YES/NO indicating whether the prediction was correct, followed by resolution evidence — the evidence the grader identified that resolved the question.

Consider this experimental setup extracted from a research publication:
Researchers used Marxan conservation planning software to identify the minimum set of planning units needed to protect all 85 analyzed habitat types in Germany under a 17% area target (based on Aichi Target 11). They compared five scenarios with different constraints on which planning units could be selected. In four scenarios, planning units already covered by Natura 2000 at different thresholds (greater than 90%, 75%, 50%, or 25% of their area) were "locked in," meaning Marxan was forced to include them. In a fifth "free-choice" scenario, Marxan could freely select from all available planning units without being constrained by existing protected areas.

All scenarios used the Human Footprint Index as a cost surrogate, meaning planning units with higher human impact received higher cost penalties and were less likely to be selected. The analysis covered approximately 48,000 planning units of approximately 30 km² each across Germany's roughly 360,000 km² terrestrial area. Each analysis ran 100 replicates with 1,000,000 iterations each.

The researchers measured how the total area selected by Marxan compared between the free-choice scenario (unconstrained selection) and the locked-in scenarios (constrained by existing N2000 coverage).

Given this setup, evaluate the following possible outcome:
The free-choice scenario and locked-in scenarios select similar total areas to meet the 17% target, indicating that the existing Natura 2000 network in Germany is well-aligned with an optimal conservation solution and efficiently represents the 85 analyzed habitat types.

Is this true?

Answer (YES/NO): NO